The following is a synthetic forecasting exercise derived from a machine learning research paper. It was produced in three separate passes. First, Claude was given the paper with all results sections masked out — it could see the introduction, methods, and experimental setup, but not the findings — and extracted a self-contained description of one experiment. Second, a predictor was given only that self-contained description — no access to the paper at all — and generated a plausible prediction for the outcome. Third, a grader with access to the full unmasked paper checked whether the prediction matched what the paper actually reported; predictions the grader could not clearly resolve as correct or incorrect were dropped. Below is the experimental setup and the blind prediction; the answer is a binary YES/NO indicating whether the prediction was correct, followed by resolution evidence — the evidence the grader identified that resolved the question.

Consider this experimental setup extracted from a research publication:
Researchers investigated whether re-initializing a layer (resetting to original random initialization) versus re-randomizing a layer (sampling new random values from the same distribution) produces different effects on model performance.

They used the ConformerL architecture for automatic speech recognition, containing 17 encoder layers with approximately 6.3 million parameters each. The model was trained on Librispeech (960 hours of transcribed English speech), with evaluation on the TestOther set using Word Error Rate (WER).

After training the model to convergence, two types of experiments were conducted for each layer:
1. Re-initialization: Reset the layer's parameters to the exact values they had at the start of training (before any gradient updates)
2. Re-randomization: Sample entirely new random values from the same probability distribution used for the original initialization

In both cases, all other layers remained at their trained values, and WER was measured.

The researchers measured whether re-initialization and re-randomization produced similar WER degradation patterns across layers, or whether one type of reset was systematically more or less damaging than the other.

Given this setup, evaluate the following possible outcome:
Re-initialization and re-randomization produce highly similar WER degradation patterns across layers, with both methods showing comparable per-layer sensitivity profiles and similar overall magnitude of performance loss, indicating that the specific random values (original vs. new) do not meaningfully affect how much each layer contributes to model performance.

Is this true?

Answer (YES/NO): NO